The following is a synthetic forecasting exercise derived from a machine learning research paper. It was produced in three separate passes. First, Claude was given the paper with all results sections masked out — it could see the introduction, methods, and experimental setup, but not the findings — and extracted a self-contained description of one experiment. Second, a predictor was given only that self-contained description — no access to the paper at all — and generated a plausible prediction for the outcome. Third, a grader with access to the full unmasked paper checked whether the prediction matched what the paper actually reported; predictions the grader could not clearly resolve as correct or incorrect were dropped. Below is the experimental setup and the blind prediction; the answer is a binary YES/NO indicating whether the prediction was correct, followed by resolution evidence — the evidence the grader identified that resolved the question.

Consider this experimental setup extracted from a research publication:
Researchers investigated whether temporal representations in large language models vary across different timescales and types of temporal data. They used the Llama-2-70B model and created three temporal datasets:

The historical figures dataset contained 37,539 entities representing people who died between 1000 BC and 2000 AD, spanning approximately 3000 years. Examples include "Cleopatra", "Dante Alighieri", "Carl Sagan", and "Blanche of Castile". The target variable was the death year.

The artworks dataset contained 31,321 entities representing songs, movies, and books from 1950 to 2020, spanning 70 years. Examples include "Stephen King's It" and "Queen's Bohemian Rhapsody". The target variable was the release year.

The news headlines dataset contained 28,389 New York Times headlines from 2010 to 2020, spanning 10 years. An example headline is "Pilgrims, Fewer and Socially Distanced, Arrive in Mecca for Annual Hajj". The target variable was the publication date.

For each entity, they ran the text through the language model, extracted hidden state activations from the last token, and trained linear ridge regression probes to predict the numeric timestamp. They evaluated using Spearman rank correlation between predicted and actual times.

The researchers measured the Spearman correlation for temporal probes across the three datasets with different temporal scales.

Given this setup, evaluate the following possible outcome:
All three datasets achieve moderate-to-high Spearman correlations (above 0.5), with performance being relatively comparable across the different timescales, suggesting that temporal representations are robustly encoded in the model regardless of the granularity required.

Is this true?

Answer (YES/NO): NO